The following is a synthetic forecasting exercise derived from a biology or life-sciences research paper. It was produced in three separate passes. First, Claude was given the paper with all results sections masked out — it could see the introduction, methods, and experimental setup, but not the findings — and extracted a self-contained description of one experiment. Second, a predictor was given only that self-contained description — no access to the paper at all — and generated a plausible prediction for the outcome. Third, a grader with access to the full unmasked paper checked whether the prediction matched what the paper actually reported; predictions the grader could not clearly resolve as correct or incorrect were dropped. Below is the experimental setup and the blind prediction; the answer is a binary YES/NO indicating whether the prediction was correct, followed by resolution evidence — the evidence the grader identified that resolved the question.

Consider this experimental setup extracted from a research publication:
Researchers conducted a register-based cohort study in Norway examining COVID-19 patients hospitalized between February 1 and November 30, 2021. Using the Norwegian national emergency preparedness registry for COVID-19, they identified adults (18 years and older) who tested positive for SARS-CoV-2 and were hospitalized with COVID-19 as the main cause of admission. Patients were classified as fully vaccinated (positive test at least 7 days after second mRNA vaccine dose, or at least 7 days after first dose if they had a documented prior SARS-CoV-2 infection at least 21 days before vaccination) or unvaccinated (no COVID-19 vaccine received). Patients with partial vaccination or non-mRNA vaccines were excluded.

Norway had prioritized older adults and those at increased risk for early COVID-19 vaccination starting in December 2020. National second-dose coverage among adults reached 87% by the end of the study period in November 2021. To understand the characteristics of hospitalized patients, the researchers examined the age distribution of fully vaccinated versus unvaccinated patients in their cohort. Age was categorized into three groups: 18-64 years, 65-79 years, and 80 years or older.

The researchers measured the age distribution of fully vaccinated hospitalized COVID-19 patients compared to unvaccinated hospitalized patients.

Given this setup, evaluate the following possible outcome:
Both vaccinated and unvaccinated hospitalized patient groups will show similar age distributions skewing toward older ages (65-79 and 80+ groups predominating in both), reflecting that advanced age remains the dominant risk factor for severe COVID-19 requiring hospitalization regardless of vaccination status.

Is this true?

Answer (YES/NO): NO